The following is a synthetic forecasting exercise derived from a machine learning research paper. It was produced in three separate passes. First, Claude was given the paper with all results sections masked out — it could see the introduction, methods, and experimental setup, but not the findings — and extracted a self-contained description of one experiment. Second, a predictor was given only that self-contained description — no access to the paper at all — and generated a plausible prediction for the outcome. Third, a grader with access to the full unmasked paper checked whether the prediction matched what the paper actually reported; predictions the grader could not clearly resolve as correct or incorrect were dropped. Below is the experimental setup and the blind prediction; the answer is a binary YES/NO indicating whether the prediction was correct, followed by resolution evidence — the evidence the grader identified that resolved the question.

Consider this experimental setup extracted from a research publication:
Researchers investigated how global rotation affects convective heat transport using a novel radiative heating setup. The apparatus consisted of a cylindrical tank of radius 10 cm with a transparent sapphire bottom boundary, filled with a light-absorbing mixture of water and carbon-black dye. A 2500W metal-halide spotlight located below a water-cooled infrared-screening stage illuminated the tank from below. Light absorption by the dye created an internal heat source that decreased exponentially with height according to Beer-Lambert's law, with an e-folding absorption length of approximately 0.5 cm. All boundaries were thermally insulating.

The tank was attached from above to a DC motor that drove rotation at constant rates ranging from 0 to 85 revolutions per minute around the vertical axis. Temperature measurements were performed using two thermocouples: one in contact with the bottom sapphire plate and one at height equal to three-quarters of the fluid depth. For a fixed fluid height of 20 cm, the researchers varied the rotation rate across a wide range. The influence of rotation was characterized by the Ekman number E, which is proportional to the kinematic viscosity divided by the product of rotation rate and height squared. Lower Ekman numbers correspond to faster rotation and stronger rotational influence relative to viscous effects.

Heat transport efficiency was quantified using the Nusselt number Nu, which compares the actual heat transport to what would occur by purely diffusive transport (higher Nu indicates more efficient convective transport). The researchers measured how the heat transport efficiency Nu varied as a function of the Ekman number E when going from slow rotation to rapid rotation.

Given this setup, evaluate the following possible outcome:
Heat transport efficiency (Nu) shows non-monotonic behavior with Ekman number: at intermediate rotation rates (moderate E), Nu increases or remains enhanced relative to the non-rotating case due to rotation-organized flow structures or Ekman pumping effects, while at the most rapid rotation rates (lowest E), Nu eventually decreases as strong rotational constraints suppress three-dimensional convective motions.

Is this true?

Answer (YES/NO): NO